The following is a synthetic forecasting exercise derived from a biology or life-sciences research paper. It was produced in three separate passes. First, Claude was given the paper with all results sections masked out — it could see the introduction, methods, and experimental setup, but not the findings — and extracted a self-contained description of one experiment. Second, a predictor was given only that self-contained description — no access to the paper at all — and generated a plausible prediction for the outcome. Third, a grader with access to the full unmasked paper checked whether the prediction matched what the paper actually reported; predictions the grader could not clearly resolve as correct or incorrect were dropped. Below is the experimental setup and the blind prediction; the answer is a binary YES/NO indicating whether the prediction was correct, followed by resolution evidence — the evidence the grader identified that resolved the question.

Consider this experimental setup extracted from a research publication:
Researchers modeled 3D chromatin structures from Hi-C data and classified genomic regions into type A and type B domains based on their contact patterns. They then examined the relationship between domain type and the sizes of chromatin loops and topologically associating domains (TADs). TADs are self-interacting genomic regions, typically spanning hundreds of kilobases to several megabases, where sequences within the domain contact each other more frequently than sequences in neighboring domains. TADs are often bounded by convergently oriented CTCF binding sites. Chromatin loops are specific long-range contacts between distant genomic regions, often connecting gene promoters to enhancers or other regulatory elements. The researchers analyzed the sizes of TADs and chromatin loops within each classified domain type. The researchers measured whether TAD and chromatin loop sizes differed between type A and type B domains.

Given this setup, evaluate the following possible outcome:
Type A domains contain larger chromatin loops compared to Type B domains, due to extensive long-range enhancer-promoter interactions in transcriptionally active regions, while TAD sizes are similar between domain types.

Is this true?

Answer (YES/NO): NO